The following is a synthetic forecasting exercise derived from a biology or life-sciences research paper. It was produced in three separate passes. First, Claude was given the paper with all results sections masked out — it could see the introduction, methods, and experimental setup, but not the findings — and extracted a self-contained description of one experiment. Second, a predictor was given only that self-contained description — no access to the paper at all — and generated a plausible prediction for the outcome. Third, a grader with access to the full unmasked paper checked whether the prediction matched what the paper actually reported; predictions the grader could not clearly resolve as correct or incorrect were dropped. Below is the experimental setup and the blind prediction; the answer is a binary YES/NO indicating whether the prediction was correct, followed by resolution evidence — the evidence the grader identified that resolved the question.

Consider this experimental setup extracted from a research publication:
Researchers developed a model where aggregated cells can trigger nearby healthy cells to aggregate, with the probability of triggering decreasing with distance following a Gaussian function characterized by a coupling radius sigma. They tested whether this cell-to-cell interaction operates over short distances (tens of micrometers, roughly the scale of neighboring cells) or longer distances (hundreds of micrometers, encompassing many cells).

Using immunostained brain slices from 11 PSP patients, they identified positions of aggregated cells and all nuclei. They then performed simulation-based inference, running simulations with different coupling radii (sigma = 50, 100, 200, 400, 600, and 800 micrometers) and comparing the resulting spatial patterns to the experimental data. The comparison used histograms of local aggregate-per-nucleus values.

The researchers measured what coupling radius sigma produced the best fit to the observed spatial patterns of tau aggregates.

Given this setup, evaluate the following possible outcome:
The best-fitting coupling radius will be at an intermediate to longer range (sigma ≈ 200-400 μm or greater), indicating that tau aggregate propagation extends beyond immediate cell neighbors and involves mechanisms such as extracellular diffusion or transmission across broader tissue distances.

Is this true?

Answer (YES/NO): YES